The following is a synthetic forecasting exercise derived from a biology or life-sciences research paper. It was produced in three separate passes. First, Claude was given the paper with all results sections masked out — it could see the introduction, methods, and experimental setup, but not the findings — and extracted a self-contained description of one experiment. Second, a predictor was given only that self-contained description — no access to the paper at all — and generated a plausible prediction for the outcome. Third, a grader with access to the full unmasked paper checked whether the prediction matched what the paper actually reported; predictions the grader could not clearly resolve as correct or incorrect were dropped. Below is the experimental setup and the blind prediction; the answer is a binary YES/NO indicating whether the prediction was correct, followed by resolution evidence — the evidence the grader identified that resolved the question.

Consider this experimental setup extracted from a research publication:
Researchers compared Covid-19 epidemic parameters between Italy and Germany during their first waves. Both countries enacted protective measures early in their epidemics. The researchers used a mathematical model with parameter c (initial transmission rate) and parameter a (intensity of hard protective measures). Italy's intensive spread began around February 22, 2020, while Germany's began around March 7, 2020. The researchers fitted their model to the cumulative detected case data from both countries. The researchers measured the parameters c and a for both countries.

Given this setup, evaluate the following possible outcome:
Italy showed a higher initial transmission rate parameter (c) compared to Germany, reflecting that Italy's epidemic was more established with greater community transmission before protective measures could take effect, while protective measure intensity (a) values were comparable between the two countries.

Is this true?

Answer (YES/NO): NO